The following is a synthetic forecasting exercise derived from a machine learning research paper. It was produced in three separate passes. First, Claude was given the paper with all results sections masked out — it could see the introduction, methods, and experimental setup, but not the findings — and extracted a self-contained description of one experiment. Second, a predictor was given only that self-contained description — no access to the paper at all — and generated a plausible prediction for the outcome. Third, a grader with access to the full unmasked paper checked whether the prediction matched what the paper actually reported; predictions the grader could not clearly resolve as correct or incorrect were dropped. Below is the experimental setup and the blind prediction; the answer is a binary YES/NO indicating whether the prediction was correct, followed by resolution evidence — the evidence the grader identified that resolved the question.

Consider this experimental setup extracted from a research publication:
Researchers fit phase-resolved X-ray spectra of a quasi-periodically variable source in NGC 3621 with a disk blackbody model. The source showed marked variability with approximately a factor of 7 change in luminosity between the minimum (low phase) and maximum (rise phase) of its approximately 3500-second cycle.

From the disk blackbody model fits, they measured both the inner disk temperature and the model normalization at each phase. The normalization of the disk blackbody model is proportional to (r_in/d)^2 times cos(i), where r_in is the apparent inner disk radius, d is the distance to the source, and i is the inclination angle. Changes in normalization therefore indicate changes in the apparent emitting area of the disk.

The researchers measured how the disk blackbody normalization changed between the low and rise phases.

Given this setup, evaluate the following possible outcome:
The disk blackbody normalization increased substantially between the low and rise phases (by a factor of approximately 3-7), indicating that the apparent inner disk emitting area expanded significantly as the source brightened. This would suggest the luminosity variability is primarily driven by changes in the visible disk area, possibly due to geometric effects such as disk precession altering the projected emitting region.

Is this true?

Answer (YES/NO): NO